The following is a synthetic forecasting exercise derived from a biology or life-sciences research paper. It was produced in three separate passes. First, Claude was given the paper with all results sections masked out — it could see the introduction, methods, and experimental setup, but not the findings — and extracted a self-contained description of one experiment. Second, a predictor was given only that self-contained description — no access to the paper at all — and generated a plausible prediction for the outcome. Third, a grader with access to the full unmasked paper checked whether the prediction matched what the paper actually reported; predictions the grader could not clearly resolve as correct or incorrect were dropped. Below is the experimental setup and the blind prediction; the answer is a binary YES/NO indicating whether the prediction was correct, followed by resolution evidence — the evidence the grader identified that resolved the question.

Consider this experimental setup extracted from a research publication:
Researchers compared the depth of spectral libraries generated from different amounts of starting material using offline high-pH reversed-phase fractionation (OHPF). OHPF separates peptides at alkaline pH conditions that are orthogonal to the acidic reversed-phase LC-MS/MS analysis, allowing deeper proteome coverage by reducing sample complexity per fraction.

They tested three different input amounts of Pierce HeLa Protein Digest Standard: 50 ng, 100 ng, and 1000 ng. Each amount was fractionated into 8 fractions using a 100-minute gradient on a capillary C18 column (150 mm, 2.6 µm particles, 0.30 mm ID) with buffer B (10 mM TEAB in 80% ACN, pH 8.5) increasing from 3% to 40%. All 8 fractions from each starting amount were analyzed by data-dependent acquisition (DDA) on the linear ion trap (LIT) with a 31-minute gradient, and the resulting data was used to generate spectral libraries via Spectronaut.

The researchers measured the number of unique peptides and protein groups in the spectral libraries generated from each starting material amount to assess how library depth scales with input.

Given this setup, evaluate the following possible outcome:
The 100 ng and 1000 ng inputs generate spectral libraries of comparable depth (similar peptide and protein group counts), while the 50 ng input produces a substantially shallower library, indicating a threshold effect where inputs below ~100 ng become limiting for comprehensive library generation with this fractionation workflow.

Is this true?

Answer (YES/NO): NO